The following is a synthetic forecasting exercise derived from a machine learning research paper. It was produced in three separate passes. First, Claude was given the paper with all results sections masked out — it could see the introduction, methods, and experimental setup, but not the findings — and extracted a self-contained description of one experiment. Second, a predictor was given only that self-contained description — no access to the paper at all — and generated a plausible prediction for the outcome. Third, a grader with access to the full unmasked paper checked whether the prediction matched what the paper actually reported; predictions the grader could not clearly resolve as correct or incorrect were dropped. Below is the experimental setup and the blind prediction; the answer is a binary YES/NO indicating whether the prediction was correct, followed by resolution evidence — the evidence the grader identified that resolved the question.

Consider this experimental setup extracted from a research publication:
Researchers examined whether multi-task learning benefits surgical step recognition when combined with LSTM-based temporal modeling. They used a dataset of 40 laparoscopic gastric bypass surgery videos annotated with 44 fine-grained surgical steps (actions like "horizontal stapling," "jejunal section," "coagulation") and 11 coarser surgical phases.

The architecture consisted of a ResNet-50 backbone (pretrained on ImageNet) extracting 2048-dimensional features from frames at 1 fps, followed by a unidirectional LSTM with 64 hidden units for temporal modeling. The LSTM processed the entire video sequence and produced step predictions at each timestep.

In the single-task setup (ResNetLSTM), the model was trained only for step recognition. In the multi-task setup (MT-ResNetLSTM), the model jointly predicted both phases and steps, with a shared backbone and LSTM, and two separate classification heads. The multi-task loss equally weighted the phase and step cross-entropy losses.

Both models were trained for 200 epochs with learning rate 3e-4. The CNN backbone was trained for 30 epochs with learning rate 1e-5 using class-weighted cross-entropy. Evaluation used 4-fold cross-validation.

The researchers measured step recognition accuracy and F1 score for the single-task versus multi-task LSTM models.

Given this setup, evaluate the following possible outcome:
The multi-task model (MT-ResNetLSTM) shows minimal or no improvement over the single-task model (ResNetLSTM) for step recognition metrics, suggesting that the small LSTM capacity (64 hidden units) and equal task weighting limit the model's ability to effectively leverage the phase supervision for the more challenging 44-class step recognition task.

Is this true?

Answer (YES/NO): NO